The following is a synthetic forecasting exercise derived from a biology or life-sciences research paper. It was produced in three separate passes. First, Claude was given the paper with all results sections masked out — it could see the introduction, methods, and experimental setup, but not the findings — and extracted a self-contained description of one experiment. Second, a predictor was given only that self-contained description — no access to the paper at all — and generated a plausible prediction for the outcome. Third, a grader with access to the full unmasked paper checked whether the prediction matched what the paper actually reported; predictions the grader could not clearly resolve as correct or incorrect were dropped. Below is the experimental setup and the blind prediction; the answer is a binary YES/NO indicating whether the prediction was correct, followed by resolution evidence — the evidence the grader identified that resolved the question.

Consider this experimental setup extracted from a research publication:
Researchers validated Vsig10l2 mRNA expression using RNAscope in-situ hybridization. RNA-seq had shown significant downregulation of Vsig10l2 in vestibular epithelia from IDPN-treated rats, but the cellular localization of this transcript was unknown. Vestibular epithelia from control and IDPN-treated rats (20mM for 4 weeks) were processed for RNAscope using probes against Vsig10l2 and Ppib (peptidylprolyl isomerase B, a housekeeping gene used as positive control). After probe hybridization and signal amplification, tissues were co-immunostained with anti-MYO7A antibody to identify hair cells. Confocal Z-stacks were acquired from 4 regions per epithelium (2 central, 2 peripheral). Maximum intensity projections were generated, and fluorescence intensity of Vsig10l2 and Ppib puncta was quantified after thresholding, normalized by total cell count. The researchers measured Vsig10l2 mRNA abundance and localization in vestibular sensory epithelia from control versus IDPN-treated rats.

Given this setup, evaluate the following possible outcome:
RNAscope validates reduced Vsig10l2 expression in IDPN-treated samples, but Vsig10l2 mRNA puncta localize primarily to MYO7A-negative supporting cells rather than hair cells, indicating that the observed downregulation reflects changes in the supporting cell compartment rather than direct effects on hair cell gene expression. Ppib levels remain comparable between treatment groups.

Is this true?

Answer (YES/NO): NO